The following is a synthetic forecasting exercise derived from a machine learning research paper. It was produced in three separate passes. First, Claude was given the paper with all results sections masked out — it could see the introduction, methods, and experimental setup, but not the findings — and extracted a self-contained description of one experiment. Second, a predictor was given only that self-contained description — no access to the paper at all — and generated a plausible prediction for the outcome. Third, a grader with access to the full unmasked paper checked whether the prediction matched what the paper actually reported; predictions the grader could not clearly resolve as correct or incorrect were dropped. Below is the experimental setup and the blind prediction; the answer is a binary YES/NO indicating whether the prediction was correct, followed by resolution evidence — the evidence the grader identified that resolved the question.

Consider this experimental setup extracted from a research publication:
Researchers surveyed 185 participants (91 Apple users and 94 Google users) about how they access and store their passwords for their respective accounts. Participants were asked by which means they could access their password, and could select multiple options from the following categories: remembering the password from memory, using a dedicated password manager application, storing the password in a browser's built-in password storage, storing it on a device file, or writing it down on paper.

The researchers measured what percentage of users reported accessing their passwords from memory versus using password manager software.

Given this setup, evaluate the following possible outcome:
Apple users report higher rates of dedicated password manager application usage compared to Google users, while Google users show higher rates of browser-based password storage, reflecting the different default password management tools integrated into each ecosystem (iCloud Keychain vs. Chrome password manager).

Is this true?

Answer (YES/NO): NO